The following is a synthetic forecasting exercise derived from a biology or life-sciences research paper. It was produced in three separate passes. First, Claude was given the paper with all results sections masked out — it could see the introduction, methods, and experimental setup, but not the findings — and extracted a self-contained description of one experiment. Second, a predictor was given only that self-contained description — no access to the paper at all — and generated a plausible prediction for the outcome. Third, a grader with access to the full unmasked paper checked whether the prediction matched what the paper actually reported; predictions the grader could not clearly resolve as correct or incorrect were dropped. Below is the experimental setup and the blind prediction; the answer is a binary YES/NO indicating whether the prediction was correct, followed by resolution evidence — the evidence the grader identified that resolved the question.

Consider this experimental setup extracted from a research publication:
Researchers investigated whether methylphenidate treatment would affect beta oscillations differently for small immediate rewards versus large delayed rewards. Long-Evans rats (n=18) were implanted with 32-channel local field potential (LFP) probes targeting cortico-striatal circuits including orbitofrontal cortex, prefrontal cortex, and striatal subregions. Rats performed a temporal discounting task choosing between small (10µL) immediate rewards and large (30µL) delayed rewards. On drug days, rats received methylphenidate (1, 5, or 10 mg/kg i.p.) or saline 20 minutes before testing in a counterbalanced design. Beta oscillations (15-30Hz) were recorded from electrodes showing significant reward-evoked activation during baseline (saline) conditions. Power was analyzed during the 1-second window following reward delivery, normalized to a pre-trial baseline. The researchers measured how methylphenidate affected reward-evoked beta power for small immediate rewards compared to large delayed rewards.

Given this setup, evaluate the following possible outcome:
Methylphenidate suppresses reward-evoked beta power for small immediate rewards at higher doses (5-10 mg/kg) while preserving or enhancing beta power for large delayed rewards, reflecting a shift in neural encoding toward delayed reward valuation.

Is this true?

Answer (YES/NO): YES